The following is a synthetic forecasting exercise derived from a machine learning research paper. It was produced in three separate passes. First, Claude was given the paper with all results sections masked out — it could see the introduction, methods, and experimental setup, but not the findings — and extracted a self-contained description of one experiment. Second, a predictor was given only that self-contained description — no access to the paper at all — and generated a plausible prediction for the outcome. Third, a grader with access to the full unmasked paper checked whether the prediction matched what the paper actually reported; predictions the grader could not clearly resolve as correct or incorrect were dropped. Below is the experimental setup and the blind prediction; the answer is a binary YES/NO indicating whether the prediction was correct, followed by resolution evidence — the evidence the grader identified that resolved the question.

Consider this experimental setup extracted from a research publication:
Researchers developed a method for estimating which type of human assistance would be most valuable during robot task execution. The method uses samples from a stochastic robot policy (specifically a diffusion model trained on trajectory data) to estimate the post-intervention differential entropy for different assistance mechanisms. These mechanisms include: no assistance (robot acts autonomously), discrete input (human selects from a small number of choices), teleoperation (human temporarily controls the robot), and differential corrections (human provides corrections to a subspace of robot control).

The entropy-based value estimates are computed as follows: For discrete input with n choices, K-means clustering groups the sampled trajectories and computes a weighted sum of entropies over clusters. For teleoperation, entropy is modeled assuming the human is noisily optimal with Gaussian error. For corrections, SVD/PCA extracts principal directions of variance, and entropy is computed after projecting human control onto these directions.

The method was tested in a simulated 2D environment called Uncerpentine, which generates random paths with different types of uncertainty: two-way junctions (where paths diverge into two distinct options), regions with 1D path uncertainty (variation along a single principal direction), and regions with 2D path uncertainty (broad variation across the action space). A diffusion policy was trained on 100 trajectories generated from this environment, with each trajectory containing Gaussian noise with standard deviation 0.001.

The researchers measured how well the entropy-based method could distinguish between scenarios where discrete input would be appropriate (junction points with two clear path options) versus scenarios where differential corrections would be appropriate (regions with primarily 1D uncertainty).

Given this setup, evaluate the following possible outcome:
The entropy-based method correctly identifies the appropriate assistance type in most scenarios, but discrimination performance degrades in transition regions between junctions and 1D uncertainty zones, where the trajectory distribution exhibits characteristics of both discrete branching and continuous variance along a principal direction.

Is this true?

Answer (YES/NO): YES